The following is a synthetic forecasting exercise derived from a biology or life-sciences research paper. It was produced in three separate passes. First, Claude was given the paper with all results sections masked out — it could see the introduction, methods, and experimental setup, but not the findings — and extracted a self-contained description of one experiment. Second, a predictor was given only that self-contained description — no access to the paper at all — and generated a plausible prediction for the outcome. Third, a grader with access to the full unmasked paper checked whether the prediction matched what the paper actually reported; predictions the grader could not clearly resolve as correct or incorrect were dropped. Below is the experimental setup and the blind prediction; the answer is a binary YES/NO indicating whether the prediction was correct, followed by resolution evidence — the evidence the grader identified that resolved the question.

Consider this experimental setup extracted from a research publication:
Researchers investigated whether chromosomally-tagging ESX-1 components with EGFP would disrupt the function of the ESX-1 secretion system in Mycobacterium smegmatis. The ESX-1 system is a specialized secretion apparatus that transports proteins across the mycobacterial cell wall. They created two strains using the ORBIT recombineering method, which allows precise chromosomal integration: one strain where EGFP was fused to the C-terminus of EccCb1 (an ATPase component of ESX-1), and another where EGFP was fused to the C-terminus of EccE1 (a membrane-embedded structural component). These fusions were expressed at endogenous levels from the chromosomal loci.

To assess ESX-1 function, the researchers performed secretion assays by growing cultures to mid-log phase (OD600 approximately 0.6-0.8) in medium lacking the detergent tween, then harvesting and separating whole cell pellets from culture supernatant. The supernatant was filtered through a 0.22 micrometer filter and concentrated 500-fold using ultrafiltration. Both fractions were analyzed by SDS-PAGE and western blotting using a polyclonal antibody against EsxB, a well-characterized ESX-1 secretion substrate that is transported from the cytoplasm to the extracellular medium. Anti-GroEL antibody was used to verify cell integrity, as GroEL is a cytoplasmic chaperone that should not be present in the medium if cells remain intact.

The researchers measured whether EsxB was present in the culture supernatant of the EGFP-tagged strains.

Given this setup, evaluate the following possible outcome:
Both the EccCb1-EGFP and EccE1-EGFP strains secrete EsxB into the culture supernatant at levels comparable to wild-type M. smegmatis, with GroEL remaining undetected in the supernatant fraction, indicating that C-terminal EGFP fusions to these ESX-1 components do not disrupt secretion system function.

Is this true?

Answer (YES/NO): NO